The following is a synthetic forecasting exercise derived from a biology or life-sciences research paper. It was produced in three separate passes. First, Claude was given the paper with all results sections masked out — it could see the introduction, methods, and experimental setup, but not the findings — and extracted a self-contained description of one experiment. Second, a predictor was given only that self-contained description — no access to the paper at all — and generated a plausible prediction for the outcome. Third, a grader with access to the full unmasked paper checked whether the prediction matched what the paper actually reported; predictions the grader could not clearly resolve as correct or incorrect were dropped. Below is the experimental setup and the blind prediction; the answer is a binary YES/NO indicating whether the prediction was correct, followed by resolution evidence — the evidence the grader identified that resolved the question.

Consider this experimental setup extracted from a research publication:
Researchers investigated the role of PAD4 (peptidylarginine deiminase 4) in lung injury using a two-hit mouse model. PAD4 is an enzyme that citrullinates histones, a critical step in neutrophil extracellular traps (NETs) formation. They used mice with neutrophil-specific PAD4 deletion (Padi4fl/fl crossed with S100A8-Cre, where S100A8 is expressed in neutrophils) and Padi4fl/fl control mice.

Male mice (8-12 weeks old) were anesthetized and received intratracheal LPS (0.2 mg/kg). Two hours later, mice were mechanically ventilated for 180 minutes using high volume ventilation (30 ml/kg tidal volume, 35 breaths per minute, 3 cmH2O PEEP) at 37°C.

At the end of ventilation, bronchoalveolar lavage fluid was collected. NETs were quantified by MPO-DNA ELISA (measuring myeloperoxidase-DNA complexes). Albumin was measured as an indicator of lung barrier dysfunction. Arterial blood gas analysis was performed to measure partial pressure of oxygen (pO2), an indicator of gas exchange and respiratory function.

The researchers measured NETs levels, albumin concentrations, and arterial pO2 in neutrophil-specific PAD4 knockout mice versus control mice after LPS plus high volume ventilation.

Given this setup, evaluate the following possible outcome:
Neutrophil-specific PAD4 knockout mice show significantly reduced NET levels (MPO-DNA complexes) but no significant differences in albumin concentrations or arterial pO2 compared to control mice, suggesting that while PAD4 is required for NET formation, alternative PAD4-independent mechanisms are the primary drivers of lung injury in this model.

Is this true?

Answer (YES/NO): NO